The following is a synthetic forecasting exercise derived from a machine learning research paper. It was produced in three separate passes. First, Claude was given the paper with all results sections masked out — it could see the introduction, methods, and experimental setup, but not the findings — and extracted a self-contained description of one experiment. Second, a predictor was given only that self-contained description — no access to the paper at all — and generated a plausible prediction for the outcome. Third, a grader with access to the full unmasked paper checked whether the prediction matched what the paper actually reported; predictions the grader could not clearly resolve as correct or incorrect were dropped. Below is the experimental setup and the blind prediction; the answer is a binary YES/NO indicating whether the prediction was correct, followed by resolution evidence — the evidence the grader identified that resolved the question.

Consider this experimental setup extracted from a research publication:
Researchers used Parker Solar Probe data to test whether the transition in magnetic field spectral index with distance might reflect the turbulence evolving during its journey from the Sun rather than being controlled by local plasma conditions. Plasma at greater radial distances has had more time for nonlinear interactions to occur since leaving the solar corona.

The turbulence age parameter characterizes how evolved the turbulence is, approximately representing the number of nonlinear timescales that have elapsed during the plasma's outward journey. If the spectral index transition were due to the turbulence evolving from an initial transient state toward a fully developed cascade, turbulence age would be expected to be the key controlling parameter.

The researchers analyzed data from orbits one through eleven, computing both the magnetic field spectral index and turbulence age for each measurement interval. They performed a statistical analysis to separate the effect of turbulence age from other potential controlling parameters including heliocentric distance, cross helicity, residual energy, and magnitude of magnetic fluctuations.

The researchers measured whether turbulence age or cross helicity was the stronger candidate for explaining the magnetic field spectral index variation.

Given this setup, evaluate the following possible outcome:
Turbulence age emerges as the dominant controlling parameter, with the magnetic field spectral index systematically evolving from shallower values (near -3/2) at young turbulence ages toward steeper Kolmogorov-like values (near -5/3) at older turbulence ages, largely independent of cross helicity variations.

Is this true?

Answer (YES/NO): NO